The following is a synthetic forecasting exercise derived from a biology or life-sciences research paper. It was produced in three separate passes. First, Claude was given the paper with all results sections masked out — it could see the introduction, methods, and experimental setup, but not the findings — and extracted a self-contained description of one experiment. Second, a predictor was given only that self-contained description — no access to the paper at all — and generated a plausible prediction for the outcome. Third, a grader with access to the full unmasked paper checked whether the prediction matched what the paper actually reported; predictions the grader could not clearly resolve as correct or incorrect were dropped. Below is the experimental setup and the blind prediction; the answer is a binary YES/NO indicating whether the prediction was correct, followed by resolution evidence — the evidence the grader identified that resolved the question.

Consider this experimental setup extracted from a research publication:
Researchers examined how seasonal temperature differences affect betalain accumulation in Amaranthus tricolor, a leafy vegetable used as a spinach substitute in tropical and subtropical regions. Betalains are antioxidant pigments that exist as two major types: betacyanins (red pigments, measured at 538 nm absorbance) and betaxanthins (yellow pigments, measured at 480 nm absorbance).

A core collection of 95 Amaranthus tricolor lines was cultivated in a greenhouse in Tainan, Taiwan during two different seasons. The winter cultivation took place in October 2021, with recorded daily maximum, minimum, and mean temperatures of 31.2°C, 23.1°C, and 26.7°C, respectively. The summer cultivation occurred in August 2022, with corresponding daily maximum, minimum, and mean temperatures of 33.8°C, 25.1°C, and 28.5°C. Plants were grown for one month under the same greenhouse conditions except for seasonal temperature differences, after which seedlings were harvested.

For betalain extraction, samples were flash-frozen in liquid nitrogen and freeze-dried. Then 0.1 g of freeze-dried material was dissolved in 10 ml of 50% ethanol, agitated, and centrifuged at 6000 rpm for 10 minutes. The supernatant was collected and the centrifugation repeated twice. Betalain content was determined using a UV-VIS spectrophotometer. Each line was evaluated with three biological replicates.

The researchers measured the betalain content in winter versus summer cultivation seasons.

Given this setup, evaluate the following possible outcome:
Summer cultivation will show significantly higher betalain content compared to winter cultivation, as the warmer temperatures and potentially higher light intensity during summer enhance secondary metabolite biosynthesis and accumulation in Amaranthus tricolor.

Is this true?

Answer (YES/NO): NO